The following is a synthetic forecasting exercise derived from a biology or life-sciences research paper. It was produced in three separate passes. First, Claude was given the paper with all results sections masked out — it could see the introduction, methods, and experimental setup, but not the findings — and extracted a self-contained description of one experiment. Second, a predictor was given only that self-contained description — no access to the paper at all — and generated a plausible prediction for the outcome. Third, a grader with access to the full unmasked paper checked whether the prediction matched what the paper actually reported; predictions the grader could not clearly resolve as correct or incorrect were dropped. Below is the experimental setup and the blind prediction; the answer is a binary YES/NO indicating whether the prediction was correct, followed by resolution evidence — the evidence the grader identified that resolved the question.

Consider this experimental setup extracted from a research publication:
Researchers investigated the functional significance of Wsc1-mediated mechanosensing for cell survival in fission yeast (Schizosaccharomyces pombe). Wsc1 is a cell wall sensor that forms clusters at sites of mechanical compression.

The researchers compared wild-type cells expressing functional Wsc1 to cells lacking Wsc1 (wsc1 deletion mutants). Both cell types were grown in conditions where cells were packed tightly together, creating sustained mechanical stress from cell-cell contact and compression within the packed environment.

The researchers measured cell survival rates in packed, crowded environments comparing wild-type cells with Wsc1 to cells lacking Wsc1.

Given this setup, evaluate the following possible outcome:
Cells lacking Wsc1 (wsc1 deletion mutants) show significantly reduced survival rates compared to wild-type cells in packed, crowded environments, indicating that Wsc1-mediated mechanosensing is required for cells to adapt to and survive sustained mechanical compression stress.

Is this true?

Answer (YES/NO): YES